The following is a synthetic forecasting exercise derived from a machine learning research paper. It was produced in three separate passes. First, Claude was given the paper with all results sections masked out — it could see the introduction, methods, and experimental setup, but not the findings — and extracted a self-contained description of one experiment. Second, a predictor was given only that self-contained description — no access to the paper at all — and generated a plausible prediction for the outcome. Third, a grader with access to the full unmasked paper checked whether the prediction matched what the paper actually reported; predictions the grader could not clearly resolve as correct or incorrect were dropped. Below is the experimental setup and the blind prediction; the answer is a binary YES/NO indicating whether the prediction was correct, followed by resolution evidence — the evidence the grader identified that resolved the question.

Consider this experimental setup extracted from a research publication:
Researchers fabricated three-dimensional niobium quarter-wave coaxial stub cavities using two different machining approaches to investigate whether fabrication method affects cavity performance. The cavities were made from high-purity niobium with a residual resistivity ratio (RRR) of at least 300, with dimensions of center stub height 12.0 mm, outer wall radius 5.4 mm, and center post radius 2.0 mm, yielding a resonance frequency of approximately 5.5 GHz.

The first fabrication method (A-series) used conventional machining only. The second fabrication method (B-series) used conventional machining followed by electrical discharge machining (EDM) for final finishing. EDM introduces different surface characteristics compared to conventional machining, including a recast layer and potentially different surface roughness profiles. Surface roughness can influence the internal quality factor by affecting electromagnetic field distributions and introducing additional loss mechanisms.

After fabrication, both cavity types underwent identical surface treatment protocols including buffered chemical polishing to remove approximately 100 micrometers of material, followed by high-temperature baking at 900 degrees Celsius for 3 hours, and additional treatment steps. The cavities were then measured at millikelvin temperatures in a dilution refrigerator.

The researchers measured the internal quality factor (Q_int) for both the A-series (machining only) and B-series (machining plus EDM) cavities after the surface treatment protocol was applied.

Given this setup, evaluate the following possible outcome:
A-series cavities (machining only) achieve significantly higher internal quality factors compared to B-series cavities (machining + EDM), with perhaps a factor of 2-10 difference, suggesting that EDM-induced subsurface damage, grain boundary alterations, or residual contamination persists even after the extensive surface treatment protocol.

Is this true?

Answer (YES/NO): NO